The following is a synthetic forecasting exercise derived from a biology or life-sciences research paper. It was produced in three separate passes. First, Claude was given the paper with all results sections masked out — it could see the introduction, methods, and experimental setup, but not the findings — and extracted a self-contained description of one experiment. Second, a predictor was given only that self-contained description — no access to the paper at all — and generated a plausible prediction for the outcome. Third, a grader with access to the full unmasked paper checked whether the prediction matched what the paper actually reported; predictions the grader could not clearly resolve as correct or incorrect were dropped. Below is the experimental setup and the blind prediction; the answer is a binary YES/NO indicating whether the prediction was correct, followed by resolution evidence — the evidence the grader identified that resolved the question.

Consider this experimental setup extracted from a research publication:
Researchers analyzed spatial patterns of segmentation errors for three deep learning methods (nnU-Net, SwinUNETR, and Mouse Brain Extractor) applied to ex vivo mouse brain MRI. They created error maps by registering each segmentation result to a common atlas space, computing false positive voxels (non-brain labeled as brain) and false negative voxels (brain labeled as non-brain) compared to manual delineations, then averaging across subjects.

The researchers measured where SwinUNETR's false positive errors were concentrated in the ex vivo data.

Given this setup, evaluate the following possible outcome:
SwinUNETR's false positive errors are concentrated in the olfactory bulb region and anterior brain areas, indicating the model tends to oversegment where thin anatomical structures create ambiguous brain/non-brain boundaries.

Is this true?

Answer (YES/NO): NO